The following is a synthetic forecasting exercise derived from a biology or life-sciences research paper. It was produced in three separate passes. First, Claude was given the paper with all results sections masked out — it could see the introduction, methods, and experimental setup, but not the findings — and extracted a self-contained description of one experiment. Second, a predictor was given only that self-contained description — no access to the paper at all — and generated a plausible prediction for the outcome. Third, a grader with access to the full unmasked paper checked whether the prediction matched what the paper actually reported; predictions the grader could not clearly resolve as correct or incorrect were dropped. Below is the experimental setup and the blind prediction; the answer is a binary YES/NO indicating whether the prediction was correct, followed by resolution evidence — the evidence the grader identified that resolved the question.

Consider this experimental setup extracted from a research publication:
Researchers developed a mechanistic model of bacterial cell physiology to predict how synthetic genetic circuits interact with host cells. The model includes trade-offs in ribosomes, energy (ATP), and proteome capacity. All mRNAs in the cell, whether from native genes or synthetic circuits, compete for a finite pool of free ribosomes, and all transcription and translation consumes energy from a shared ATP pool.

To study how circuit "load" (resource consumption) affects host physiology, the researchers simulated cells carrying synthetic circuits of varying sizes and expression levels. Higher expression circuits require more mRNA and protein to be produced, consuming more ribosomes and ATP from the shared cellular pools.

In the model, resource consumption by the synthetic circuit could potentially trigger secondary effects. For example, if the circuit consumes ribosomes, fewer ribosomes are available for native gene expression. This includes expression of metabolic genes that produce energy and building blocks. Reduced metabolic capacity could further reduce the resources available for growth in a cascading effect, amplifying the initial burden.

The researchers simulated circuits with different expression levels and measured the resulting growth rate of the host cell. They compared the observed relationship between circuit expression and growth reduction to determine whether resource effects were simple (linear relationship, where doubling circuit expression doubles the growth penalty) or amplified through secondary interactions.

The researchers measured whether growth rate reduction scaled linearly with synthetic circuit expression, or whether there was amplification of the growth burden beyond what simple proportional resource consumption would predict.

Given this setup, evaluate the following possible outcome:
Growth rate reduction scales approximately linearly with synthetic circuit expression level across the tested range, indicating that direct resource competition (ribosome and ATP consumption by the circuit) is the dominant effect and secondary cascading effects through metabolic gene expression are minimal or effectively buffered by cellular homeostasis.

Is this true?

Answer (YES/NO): NO